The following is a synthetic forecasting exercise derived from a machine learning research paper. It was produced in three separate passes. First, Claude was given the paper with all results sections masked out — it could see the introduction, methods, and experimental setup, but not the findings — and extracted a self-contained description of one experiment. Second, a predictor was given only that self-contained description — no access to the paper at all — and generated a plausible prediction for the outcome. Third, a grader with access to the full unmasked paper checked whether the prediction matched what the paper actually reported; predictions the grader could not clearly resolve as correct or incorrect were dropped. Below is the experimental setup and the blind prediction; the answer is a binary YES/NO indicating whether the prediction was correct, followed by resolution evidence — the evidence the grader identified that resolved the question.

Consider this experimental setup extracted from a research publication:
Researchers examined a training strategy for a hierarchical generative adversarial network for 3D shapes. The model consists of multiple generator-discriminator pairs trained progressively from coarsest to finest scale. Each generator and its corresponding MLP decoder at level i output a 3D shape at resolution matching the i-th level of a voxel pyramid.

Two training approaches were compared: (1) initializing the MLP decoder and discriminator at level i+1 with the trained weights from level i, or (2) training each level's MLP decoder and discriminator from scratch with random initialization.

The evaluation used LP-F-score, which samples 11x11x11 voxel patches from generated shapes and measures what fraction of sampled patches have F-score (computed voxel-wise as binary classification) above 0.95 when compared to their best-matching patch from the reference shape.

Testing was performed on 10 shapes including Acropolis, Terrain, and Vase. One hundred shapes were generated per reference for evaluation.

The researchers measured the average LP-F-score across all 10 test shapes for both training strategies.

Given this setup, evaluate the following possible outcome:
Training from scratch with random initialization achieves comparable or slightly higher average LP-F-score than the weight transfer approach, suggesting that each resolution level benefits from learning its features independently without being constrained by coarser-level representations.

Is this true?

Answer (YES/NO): NO